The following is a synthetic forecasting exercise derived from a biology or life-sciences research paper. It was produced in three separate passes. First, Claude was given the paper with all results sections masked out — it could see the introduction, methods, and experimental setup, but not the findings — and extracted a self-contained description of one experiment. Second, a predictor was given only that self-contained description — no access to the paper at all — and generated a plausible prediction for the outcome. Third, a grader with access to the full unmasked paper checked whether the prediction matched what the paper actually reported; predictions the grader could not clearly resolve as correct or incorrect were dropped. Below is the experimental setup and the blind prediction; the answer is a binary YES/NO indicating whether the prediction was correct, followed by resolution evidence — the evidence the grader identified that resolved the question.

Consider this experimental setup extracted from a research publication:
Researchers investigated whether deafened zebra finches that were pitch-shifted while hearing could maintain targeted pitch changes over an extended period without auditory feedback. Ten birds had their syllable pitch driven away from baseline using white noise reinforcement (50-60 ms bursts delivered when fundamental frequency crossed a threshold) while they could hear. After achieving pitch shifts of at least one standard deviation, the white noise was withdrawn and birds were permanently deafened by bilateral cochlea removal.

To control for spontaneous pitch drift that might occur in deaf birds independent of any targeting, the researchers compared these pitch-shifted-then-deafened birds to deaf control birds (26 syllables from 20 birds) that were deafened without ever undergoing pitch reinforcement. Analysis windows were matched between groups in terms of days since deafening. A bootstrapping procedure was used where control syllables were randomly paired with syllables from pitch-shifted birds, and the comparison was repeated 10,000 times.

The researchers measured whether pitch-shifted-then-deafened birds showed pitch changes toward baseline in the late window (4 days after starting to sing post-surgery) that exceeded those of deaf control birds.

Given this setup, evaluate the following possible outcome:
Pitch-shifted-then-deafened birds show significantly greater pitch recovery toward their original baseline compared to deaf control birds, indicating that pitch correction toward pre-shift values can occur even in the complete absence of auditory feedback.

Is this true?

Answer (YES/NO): YES